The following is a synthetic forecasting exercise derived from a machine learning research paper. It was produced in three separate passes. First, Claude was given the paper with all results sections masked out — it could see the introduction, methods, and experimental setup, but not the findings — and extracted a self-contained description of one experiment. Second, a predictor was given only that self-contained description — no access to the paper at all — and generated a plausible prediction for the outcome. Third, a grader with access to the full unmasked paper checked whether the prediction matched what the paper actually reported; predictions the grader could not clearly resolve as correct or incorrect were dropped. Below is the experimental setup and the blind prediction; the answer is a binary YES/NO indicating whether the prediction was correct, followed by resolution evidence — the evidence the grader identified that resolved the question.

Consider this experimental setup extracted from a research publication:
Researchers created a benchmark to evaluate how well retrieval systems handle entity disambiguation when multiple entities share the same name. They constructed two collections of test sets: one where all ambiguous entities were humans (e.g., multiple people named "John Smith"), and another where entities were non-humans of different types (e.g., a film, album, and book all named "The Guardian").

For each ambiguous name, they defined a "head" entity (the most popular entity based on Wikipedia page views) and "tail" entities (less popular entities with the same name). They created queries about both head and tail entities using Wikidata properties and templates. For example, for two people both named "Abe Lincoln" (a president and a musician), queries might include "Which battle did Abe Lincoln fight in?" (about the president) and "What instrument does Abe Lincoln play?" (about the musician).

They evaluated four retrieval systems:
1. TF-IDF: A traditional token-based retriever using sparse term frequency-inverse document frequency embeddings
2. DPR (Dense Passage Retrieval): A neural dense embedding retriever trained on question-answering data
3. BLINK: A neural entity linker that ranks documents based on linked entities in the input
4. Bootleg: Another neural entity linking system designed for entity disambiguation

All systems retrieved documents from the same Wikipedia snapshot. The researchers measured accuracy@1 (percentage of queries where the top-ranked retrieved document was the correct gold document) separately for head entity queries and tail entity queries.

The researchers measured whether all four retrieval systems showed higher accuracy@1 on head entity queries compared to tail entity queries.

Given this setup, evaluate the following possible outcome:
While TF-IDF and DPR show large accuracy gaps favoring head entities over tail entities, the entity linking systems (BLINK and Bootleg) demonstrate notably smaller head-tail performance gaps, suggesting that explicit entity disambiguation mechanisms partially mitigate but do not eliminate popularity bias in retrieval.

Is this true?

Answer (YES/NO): NO